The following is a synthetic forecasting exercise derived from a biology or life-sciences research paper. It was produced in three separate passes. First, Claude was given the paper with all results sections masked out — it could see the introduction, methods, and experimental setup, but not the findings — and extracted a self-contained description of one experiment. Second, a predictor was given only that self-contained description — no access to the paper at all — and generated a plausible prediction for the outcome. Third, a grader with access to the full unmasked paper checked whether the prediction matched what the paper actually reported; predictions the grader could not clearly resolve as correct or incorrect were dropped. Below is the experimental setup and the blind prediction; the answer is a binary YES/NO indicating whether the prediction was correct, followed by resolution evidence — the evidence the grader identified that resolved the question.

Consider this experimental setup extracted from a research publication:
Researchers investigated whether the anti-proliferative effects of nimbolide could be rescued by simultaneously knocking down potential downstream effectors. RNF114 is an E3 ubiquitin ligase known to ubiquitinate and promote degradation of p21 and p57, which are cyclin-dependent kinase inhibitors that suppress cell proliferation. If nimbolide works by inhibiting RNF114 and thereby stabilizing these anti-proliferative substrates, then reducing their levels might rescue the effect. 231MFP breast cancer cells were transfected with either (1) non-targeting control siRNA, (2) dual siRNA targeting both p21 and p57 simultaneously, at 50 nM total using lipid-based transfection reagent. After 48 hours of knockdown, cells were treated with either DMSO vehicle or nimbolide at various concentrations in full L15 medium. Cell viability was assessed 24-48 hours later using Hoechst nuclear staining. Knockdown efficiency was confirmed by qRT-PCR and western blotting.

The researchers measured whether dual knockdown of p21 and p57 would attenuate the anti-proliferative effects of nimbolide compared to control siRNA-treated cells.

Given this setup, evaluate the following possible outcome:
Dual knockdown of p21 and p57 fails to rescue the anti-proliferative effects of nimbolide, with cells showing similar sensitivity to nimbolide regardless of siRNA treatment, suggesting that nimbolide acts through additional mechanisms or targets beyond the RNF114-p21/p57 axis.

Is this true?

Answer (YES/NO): NO